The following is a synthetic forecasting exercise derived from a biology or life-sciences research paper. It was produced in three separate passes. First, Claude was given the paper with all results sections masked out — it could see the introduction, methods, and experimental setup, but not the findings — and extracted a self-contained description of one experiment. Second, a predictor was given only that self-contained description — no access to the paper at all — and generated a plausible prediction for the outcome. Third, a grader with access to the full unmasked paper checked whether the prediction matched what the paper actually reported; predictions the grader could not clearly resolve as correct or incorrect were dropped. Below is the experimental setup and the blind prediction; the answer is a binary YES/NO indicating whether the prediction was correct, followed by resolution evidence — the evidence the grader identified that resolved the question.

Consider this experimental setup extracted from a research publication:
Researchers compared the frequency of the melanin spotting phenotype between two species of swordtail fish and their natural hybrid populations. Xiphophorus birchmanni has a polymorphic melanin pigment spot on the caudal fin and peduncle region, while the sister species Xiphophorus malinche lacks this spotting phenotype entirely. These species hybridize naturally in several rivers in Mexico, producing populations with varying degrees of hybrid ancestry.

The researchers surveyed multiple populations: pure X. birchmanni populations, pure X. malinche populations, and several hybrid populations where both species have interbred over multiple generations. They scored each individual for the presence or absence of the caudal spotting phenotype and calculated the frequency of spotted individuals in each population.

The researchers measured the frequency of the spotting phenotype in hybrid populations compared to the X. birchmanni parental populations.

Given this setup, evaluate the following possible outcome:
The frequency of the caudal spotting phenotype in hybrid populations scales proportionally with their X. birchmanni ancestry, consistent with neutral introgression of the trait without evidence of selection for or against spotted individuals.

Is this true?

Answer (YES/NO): NO